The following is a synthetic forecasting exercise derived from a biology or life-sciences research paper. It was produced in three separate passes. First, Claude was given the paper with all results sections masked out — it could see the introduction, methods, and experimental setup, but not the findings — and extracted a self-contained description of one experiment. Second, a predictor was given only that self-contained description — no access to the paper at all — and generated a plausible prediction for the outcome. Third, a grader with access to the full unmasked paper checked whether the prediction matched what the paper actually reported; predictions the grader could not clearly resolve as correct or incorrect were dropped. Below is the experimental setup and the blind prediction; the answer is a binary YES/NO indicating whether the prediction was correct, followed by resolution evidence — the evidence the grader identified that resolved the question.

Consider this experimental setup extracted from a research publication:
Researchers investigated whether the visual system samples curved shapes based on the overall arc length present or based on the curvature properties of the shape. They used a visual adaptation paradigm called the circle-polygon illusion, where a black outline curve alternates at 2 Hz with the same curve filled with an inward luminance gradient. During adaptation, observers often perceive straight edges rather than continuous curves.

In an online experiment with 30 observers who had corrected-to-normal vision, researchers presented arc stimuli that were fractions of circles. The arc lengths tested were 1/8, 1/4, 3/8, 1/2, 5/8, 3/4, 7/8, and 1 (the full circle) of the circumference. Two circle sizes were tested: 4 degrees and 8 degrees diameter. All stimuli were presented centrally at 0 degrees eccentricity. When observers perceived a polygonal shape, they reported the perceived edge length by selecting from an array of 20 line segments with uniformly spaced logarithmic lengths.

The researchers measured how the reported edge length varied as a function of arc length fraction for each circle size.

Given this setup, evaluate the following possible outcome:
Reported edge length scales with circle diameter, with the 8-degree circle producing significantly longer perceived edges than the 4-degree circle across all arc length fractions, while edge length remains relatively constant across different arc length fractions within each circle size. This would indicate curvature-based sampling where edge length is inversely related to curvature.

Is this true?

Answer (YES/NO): YES